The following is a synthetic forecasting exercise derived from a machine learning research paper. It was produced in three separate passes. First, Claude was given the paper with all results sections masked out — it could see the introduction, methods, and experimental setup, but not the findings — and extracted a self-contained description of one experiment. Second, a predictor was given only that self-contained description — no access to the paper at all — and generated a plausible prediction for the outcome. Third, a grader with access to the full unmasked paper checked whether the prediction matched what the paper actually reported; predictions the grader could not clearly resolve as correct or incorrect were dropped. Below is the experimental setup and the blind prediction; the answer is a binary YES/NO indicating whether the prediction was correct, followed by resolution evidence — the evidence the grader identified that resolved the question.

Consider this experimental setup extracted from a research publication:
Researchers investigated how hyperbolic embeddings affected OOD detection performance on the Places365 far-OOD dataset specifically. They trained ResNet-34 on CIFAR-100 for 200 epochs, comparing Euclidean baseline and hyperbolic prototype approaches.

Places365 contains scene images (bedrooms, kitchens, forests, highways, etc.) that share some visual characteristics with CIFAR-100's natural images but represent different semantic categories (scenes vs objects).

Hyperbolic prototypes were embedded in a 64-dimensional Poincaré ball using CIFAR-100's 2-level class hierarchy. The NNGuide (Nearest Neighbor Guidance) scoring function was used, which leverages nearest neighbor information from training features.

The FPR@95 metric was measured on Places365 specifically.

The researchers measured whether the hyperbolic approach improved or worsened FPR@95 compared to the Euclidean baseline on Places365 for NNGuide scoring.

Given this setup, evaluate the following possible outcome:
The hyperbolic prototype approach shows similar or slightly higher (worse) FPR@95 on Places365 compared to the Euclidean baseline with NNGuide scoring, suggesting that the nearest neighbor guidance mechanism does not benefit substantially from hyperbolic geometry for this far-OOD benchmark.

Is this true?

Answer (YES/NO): NO